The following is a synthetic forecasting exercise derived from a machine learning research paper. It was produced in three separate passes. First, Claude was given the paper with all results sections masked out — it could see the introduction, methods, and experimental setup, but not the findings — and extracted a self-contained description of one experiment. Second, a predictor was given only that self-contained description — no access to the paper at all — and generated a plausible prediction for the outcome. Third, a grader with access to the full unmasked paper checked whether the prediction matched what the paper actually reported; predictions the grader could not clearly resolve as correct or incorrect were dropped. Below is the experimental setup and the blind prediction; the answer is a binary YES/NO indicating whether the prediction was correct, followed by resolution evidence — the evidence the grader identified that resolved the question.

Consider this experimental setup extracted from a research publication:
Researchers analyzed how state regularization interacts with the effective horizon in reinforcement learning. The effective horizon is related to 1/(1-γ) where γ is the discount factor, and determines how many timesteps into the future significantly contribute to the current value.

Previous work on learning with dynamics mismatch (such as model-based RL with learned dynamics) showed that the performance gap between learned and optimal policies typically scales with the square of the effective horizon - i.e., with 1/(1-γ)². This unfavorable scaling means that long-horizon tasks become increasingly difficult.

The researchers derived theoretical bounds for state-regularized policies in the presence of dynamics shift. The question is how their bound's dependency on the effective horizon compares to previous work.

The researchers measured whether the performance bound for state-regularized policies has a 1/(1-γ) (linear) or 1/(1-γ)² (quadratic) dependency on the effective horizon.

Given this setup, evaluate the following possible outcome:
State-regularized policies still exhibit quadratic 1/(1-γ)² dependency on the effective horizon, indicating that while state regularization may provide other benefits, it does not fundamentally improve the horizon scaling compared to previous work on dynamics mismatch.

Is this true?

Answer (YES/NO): NO